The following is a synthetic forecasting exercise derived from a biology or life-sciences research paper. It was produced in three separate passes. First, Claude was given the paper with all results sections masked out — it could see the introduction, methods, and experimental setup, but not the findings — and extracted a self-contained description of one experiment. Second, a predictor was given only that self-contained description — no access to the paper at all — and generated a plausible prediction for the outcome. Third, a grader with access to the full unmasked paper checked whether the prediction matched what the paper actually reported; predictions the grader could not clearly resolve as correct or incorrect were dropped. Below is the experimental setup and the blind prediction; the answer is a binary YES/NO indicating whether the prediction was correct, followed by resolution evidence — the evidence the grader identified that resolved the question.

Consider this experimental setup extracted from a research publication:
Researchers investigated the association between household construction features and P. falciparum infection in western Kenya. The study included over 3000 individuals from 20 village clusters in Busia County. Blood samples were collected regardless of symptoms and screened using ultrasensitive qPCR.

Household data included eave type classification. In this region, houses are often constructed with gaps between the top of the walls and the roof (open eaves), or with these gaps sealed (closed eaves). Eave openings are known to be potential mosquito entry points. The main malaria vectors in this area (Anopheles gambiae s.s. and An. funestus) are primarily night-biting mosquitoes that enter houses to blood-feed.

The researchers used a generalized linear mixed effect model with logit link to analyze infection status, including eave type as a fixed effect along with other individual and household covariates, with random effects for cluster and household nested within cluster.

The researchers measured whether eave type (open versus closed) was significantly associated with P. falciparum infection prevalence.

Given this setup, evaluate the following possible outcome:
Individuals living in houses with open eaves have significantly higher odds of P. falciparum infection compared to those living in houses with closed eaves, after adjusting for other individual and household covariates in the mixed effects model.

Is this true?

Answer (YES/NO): YES